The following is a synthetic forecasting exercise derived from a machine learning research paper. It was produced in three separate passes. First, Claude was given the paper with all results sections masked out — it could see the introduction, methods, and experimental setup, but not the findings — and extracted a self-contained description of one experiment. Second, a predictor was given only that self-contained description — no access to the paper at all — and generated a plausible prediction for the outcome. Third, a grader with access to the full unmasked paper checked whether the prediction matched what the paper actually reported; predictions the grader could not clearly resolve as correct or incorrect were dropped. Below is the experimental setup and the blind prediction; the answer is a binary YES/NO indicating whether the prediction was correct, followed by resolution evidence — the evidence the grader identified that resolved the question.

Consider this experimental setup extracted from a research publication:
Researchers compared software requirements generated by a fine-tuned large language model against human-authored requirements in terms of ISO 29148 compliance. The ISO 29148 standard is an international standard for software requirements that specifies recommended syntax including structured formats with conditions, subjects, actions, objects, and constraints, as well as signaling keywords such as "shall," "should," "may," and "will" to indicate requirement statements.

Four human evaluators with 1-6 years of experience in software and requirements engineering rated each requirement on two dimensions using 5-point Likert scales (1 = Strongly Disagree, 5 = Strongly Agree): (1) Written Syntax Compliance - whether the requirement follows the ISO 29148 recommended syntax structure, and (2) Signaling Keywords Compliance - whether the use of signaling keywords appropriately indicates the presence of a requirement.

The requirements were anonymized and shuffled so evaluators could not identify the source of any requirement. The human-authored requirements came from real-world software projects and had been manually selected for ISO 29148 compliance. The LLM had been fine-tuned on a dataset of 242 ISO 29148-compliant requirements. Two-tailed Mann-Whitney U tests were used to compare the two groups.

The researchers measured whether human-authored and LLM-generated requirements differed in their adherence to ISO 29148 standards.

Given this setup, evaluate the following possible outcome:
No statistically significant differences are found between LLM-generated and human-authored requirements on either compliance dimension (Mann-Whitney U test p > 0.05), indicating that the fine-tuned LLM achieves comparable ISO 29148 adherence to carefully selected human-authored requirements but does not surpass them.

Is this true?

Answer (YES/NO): NO